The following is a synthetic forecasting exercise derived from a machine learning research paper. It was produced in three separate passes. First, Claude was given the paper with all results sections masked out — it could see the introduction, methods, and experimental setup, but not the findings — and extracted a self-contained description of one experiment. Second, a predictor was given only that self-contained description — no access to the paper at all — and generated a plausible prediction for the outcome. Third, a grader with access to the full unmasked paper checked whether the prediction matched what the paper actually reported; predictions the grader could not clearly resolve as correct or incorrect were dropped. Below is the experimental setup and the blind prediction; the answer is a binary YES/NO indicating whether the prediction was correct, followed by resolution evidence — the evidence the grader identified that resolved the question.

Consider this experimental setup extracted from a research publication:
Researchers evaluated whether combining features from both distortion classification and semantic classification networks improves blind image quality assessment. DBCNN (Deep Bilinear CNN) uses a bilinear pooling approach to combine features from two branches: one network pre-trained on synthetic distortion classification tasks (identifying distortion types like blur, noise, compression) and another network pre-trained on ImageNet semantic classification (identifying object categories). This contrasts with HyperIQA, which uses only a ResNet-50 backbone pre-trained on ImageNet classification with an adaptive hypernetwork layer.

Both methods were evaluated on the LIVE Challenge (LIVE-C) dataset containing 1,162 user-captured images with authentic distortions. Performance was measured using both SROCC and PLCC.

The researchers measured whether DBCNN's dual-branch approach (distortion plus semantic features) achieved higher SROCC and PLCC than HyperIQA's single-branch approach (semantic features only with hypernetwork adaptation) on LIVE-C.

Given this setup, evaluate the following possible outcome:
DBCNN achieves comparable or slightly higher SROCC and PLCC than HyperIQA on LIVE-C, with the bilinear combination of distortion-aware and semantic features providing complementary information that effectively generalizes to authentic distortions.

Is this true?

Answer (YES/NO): NO